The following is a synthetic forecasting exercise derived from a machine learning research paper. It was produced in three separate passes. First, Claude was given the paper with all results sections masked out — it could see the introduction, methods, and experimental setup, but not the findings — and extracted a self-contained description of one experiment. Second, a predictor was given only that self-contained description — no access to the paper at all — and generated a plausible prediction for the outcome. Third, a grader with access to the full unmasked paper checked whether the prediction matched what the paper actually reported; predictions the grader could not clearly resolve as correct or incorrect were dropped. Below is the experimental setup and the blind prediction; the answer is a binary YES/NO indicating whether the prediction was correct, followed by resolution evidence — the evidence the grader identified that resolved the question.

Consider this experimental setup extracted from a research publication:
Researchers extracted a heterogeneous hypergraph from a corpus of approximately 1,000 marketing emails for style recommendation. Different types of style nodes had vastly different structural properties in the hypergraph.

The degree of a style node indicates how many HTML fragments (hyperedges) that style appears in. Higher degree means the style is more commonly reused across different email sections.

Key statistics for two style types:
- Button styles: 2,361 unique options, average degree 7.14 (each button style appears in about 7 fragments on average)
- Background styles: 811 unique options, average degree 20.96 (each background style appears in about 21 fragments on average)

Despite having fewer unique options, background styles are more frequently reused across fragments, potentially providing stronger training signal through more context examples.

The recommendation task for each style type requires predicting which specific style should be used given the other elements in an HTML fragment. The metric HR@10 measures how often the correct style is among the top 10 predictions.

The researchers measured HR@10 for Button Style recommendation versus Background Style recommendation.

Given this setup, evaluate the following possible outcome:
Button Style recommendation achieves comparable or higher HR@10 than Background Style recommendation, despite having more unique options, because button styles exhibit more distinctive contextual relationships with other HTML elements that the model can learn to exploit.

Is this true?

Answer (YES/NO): YES